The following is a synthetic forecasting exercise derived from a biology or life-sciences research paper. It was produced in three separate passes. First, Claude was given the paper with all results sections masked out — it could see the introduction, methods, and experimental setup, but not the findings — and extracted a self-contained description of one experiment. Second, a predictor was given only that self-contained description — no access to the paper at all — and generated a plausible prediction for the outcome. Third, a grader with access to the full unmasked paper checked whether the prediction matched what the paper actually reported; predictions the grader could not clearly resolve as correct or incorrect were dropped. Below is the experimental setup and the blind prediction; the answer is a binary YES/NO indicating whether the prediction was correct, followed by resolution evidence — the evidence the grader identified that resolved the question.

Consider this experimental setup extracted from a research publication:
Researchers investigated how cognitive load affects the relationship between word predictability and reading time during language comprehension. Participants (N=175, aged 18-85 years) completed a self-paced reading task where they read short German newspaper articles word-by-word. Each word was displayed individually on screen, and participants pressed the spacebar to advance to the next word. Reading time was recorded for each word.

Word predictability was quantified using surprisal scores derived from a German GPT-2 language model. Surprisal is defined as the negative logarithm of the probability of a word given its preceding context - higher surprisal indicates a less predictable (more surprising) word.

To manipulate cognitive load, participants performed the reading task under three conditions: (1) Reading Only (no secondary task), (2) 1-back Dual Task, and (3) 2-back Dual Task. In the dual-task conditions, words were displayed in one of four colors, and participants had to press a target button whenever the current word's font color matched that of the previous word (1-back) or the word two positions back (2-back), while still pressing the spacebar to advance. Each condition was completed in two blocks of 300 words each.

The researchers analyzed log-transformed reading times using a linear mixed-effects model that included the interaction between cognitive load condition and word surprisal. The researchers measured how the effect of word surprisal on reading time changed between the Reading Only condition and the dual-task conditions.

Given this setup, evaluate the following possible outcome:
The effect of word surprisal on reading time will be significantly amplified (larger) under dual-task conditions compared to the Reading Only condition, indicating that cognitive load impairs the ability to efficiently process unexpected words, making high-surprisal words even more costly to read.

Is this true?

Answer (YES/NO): NO